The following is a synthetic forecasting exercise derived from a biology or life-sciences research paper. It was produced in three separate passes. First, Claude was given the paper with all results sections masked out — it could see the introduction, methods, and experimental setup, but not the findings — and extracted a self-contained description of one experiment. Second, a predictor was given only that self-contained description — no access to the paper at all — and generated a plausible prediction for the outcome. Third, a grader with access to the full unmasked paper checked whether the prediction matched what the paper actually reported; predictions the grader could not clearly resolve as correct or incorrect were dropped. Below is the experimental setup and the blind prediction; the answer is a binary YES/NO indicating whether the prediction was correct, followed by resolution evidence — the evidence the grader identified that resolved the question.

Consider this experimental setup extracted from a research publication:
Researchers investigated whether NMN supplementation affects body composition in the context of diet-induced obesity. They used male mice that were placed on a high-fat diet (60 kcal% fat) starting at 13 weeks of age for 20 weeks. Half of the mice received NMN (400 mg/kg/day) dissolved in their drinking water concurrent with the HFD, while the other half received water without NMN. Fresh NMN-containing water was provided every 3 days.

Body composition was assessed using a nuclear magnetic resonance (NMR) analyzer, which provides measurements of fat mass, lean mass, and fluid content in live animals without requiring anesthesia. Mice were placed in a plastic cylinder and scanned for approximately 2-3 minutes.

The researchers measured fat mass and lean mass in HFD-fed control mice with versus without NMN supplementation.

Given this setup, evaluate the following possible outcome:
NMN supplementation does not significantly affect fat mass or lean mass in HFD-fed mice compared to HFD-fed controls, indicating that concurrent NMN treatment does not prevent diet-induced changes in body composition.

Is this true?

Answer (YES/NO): NO